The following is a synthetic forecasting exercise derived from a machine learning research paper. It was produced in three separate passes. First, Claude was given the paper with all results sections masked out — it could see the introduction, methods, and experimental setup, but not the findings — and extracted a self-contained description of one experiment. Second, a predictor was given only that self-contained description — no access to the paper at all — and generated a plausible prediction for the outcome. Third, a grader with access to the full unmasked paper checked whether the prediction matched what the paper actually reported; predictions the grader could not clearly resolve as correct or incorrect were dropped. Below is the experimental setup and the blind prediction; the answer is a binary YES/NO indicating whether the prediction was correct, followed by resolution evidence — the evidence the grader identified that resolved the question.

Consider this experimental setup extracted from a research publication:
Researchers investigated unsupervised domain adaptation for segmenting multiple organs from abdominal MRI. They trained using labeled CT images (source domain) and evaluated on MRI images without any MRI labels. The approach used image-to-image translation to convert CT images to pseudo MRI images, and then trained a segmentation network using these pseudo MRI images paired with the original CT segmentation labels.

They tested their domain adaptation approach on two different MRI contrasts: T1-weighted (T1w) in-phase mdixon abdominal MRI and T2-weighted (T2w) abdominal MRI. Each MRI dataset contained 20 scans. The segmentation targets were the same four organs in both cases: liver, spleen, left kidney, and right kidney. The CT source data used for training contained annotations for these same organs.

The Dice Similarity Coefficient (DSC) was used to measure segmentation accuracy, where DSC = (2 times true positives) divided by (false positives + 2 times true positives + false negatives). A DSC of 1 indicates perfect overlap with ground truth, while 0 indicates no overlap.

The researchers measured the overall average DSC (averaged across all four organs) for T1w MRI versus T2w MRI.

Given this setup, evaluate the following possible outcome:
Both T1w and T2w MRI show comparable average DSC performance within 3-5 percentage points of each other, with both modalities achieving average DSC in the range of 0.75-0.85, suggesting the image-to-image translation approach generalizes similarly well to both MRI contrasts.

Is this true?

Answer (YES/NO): NO